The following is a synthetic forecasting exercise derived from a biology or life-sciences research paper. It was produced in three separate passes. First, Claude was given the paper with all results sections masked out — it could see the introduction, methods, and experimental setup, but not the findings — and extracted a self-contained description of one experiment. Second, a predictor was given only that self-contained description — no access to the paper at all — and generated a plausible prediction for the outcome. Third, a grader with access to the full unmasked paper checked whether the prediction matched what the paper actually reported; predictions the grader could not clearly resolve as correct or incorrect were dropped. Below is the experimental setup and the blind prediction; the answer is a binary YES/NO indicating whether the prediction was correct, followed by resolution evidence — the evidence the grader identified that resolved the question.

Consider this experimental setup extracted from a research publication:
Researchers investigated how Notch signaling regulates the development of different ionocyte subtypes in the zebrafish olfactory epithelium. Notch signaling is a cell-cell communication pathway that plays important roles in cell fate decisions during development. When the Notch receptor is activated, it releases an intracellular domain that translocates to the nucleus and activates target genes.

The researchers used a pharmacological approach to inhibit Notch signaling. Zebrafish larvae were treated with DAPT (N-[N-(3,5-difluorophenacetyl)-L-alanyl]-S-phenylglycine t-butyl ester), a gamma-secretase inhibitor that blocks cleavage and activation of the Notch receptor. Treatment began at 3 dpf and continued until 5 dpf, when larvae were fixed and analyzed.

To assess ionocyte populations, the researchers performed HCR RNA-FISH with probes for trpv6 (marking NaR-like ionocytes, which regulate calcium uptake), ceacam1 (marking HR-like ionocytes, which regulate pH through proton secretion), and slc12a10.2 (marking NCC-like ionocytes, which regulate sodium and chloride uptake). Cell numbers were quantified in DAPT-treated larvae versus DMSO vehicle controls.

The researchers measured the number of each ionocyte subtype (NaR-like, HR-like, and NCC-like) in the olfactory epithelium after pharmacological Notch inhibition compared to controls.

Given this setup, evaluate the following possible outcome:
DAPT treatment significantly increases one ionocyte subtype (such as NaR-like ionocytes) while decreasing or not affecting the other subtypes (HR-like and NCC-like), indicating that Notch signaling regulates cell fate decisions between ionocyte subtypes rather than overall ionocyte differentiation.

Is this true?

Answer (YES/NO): NO